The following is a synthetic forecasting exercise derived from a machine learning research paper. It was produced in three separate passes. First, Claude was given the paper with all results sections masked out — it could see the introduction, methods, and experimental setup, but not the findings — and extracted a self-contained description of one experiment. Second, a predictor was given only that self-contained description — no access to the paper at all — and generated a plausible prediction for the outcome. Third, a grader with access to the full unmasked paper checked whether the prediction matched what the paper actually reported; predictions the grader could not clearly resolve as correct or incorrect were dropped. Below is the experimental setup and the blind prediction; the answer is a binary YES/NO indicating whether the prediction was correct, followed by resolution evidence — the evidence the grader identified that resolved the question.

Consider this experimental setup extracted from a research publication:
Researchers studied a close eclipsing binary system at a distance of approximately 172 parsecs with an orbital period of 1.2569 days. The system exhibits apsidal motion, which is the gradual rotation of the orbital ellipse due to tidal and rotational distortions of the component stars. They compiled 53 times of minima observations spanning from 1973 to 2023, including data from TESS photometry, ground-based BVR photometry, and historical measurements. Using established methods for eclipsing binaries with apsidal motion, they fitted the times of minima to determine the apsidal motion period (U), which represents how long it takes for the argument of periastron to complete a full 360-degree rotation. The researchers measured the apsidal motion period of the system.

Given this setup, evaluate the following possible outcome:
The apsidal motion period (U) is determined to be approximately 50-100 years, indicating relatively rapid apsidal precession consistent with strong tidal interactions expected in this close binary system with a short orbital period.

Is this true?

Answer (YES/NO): NO